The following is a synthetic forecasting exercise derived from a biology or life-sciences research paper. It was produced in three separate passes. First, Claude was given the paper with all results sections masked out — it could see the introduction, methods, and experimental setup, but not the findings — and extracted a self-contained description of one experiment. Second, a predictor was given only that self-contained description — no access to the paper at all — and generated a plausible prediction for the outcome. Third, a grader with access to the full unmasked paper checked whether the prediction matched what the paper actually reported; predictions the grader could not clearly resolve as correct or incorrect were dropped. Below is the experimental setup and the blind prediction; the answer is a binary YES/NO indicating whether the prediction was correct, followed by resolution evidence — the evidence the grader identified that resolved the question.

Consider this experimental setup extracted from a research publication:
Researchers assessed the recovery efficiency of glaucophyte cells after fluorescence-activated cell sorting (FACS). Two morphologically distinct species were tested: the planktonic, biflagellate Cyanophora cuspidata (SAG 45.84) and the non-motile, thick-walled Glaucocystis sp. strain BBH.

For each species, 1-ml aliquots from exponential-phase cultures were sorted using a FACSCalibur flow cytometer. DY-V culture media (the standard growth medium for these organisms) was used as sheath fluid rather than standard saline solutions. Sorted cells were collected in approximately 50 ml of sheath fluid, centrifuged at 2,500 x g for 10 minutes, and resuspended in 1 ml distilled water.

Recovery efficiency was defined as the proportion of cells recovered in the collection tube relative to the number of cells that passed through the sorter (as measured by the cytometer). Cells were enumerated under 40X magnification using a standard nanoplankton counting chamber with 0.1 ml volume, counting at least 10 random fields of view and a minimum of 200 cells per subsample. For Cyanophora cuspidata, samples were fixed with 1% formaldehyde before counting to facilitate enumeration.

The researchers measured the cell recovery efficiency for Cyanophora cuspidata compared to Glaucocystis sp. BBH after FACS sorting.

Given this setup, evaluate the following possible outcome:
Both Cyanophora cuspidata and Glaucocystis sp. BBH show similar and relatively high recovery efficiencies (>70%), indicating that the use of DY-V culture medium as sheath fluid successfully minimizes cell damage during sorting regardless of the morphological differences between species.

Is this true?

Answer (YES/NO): NO